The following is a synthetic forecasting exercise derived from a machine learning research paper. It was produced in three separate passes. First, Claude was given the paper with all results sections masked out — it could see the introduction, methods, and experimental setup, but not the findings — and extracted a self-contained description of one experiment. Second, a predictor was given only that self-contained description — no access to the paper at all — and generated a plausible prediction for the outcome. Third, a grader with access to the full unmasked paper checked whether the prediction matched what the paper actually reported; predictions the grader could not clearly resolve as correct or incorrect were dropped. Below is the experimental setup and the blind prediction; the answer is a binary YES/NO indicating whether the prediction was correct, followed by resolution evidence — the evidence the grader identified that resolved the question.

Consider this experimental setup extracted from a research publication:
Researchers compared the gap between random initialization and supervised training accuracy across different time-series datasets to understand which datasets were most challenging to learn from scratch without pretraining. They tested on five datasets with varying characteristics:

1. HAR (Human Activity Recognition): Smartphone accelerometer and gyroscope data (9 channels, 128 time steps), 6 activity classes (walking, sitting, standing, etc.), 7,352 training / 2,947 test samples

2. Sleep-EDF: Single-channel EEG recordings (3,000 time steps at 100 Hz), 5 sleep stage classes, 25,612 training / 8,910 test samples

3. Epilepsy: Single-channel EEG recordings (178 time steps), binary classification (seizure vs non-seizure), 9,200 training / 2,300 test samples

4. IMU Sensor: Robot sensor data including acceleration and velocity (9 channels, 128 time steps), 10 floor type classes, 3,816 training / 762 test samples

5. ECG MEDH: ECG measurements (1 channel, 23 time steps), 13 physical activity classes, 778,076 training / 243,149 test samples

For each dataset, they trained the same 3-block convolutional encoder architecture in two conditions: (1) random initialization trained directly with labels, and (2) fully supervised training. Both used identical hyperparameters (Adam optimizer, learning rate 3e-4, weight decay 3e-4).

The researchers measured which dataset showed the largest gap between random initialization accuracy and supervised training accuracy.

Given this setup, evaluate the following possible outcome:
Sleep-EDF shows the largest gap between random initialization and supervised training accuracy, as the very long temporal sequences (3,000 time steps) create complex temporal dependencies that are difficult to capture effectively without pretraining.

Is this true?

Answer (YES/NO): NO